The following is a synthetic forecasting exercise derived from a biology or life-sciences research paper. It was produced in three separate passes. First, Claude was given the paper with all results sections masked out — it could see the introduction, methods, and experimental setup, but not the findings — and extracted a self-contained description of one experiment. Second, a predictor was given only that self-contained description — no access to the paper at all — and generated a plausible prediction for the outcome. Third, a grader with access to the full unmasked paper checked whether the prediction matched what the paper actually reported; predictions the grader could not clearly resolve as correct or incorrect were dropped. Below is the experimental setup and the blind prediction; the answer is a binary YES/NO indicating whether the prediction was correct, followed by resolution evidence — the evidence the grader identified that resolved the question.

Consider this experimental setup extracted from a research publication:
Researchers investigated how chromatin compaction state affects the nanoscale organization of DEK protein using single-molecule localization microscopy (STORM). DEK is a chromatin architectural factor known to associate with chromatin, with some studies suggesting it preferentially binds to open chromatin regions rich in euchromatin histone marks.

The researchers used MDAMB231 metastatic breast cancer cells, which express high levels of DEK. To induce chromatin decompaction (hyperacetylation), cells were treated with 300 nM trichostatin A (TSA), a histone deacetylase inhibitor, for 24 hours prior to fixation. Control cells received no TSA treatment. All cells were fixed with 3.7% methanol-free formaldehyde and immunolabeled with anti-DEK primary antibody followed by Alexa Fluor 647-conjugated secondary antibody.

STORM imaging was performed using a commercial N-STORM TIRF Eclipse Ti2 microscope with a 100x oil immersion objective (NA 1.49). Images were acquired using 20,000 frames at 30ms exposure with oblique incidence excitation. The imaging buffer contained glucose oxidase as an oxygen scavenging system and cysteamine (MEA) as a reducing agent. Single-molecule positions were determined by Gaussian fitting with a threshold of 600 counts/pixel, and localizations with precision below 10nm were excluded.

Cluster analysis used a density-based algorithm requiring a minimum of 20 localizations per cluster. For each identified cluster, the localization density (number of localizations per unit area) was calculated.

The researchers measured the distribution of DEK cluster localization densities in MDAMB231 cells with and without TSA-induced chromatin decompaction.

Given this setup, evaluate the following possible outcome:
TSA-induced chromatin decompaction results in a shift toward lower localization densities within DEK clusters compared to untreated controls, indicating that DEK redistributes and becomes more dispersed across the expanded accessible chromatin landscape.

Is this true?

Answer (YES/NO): NO